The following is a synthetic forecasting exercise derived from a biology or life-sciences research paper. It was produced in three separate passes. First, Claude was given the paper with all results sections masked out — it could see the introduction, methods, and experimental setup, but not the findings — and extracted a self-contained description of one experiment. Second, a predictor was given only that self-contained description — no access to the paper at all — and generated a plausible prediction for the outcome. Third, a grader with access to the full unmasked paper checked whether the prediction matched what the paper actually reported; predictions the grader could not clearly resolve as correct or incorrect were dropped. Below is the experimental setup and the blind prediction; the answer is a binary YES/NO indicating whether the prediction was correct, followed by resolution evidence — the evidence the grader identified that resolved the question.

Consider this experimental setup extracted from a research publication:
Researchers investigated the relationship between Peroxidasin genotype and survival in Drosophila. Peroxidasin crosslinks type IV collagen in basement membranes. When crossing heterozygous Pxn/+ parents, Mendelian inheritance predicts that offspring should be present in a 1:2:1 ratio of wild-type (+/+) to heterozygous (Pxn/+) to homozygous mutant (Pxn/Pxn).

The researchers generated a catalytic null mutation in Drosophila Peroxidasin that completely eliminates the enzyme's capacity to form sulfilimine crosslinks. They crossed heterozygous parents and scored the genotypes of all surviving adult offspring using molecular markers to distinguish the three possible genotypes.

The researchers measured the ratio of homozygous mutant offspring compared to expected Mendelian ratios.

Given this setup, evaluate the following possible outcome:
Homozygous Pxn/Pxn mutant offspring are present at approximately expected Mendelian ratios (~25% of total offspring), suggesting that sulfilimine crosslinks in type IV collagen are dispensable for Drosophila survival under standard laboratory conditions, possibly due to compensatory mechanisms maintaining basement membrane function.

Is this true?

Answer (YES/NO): NO